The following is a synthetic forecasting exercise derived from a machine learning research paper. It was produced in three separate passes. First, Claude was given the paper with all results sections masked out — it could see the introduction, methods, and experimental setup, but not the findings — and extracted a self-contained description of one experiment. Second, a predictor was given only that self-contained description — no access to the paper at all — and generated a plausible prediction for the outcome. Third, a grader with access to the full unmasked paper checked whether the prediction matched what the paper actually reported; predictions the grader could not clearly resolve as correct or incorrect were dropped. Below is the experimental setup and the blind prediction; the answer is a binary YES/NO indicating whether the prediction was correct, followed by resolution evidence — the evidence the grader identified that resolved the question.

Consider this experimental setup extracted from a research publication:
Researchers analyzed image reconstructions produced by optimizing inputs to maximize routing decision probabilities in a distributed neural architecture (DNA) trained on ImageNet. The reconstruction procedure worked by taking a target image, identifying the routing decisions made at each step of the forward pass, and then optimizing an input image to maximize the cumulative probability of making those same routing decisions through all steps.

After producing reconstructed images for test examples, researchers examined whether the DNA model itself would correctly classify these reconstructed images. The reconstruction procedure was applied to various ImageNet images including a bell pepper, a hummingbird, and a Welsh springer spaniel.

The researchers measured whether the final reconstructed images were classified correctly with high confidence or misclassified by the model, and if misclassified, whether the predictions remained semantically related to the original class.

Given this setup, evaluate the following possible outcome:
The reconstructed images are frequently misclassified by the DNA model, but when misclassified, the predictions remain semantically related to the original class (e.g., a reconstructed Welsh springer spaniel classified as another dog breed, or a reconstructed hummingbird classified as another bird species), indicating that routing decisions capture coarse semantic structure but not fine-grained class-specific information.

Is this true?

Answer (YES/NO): NO